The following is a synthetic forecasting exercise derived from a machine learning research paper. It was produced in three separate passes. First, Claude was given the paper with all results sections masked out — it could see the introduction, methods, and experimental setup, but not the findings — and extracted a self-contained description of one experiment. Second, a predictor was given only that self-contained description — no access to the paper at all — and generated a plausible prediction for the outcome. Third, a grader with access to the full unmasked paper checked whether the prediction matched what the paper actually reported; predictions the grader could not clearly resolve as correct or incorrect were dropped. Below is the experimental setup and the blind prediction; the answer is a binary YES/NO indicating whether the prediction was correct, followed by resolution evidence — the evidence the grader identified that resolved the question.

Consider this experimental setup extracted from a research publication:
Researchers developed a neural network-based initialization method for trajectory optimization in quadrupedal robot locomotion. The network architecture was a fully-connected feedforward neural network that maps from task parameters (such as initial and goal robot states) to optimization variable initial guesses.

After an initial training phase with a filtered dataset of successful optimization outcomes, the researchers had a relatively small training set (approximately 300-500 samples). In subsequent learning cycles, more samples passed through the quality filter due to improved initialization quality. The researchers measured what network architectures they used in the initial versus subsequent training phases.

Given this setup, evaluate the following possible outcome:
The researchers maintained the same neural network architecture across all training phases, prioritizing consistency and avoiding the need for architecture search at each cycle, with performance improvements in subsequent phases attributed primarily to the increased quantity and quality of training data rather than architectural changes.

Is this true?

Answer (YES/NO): NO